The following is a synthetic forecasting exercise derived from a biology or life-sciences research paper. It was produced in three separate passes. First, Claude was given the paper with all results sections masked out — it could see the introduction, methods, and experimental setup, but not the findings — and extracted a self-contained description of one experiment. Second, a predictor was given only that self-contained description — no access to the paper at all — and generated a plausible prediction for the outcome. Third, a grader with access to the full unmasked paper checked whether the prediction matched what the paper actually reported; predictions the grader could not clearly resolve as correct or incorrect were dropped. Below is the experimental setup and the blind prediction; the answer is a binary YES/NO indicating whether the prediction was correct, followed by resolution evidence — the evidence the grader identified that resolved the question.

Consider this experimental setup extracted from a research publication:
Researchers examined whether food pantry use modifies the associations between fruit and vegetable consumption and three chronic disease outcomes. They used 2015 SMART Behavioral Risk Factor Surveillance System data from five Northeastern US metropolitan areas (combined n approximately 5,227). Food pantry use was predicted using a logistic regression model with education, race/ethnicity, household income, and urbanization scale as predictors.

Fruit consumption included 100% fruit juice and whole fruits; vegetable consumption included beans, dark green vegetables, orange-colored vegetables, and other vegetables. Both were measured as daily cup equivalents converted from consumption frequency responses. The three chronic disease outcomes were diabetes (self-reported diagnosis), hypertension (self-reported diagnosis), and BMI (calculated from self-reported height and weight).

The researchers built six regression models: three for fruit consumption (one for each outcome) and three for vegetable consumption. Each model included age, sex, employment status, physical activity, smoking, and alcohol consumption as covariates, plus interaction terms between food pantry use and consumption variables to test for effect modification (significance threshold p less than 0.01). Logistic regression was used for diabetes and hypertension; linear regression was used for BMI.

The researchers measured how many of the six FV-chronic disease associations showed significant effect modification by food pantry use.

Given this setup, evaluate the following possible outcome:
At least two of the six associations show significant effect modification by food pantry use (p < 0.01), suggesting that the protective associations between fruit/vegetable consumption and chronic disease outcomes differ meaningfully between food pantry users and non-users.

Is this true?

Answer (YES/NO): NO